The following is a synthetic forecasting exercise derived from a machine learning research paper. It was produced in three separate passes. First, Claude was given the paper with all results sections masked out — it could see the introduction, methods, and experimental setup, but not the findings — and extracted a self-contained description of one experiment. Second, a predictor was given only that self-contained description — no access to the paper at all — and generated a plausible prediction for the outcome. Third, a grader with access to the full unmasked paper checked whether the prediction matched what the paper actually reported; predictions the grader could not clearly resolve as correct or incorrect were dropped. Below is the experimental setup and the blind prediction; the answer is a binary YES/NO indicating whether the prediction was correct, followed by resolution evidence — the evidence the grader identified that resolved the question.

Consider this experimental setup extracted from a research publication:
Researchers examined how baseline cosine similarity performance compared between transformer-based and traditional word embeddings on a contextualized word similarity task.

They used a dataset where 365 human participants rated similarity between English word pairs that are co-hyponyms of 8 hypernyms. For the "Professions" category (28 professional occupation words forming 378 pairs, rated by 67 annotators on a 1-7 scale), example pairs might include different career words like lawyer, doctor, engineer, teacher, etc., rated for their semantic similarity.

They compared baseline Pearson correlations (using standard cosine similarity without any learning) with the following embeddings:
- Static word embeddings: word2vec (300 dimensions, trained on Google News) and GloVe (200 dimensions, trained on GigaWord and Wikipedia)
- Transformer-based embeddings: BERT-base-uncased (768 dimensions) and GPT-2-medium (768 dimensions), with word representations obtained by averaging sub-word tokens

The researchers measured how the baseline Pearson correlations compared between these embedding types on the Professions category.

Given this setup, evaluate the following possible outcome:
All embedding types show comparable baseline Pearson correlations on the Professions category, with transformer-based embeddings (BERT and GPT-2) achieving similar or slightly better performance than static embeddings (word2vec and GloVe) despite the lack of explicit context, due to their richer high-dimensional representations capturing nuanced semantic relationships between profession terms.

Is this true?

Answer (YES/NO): NO